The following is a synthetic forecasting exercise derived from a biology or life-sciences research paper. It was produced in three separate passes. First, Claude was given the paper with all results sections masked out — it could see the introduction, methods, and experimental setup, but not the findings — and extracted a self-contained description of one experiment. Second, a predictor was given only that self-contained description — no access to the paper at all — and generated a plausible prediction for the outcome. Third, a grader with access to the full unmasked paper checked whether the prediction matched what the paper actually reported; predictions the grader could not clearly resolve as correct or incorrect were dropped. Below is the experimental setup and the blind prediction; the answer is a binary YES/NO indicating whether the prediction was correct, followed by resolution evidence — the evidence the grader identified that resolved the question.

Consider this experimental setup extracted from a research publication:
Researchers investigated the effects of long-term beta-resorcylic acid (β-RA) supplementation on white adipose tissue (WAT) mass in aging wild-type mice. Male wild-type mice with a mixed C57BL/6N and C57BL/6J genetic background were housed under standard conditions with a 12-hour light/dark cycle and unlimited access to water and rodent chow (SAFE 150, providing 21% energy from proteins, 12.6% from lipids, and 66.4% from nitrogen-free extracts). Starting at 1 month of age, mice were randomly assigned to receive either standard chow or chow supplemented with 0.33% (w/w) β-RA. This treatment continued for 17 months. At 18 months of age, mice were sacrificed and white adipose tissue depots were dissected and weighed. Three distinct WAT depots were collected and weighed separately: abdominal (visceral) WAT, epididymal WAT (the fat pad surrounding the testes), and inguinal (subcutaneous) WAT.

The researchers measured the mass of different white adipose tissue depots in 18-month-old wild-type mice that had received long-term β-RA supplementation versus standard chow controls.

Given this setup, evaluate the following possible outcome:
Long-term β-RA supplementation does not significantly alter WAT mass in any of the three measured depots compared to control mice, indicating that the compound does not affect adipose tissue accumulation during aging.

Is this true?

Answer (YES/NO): NO